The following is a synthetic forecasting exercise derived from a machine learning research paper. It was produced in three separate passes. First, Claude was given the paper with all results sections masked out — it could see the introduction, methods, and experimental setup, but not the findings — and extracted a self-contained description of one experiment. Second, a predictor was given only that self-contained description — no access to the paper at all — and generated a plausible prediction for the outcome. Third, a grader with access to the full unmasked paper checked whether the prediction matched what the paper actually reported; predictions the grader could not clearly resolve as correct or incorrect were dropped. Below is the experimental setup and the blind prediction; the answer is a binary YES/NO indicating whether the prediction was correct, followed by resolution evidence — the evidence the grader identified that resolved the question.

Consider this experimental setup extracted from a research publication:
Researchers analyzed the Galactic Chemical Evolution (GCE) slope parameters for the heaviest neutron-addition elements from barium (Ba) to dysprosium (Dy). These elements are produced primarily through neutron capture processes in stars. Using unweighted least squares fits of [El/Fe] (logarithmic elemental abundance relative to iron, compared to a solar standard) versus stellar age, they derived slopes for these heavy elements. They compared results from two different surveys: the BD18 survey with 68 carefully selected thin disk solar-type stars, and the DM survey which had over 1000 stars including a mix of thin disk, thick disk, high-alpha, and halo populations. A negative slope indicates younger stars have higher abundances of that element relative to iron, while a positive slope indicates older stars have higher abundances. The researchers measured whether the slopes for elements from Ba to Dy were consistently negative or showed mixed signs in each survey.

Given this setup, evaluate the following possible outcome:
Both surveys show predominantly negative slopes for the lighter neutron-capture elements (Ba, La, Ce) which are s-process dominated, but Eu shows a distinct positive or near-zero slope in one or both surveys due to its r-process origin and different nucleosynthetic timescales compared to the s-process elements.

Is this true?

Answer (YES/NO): NO